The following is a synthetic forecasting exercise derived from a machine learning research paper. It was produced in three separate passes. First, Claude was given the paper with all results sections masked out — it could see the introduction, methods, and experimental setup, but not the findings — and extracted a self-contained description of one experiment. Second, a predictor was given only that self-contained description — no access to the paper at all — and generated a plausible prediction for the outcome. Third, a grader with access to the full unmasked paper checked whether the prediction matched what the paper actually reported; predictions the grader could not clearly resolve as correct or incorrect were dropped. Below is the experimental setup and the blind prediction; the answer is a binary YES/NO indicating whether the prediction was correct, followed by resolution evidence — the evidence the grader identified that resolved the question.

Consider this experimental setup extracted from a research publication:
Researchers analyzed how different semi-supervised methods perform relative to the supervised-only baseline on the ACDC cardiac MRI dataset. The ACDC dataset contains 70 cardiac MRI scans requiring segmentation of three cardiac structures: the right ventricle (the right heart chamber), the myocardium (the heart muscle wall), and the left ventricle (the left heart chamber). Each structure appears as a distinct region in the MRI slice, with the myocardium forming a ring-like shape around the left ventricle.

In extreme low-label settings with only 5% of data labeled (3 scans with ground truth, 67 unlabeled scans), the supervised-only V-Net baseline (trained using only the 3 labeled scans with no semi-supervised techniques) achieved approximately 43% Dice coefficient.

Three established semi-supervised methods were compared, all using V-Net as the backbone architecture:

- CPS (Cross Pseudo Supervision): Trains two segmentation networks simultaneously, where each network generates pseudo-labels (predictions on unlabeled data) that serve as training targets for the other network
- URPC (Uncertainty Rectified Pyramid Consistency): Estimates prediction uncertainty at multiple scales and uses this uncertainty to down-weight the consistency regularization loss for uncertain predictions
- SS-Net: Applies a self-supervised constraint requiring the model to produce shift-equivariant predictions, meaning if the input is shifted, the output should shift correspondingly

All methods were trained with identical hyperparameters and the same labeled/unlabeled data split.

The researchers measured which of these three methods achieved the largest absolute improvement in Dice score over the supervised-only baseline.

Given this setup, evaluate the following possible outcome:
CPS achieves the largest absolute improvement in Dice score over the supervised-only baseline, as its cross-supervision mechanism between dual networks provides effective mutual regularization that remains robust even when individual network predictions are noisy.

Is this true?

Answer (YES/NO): NO